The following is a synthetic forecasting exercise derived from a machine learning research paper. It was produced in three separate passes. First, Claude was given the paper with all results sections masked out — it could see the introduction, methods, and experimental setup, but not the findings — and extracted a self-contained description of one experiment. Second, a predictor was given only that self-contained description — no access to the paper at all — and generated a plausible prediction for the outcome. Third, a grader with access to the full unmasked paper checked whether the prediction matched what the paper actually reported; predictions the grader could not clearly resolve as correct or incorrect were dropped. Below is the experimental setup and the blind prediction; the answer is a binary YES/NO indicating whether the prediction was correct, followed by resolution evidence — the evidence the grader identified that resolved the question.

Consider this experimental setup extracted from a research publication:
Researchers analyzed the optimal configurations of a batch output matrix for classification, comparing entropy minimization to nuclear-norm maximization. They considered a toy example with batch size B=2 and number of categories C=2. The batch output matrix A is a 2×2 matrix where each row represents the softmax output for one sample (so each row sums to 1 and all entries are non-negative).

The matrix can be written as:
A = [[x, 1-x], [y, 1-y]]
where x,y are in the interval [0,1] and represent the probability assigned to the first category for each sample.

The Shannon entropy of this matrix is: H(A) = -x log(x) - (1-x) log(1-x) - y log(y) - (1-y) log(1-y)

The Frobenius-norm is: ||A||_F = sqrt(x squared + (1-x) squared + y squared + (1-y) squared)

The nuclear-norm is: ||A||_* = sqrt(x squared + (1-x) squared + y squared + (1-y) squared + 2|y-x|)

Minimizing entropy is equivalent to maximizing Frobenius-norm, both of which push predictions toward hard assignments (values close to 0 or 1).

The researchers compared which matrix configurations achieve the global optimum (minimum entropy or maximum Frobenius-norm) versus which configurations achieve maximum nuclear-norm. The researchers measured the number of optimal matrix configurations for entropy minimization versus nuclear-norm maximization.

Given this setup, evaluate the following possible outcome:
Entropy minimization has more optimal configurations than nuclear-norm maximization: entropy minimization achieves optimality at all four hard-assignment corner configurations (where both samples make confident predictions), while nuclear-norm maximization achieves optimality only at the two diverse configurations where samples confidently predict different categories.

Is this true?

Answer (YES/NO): YES